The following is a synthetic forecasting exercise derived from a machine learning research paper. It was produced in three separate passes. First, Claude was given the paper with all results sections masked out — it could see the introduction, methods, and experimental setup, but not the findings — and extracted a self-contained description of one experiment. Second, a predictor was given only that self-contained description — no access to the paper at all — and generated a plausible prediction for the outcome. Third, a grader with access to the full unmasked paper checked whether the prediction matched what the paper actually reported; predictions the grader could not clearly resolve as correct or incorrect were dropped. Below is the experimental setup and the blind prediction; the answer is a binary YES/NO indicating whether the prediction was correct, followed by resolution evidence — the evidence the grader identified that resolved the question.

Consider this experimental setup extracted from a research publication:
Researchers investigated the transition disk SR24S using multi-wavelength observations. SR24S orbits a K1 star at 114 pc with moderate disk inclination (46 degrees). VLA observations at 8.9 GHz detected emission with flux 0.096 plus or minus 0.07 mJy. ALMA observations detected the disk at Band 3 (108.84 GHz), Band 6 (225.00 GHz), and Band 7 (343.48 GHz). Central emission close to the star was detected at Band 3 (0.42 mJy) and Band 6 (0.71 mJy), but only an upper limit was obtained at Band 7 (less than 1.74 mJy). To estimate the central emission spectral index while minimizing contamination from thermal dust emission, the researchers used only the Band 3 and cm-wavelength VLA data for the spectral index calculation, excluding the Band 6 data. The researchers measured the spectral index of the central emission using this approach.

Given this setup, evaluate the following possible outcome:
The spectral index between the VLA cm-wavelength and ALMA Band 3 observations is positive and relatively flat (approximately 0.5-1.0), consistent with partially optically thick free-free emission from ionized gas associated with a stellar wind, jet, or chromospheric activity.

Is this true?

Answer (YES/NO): YES